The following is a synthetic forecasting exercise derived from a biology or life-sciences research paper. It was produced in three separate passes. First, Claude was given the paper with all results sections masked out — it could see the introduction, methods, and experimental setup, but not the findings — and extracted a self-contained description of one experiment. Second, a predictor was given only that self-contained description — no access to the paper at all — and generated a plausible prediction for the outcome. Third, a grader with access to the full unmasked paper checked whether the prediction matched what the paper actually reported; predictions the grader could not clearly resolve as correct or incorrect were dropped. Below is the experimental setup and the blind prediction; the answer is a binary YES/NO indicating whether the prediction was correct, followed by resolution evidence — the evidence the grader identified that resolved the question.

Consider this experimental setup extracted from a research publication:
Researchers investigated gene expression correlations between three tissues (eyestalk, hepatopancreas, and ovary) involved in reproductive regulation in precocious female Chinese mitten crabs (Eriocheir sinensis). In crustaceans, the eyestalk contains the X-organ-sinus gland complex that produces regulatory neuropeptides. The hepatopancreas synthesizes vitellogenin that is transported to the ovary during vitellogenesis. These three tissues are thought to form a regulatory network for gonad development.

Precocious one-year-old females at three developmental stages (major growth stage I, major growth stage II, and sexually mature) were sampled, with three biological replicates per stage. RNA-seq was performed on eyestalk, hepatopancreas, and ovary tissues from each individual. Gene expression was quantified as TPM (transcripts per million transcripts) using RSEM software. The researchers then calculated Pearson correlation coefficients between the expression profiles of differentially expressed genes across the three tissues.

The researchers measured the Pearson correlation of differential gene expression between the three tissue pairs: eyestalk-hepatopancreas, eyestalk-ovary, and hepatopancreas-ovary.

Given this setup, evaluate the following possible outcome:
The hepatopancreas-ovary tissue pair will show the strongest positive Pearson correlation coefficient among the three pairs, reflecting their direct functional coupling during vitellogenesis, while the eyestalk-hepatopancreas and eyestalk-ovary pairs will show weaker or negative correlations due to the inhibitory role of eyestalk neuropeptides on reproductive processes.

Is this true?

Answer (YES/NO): NO